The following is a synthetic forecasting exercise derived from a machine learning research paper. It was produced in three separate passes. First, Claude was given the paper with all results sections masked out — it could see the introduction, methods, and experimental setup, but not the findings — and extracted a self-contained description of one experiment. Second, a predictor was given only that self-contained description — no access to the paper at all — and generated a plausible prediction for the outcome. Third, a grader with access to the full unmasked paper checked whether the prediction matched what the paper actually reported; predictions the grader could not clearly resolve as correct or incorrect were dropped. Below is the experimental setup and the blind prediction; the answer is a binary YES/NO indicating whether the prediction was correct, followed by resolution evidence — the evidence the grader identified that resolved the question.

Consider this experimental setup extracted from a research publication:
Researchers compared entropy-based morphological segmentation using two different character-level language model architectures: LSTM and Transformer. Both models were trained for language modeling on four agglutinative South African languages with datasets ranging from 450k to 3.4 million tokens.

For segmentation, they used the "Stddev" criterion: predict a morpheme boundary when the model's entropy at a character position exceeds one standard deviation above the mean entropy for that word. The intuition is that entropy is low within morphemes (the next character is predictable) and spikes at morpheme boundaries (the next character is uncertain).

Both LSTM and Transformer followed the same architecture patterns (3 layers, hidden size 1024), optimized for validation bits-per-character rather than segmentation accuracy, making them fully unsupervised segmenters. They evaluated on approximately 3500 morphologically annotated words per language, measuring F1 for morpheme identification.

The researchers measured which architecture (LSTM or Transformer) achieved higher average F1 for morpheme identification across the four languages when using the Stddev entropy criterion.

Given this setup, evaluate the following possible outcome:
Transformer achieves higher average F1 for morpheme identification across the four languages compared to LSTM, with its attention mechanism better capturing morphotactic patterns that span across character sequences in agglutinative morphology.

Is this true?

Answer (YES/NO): YES